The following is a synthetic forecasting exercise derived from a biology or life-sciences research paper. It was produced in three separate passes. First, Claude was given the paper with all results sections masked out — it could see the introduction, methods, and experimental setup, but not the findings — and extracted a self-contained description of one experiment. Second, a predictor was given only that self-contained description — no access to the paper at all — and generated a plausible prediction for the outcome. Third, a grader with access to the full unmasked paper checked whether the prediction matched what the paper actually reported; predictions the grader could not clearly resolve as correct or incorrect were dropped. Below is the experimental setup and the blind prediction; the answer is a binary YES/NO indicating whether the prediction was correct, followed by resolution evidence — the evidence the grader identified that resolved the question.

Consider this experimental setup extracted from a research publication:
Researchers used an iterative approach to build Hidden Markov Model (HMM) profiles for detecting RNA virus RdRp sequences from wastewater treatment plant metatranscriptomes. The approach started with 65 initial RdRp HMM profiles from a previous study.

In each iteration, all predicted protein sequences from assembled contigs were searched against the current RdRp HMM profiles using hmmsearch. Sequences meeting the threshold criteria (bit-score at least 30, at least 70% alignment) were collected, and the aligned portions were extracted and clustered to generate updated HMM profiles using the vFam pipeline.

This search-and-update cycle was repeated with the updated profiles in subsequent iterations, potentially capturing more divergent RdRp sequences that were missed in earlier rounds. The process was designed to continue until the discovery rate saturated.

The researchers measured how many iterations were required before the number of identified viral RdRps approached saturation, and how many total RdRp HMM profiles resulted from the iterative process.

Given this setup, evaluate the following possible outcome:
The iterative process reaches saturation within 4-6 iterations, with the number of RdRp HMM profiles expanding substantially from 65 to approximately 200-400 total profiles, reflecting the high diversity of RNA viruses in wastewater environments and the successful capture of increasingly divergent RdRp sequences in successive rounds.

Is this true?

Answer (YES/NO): NO